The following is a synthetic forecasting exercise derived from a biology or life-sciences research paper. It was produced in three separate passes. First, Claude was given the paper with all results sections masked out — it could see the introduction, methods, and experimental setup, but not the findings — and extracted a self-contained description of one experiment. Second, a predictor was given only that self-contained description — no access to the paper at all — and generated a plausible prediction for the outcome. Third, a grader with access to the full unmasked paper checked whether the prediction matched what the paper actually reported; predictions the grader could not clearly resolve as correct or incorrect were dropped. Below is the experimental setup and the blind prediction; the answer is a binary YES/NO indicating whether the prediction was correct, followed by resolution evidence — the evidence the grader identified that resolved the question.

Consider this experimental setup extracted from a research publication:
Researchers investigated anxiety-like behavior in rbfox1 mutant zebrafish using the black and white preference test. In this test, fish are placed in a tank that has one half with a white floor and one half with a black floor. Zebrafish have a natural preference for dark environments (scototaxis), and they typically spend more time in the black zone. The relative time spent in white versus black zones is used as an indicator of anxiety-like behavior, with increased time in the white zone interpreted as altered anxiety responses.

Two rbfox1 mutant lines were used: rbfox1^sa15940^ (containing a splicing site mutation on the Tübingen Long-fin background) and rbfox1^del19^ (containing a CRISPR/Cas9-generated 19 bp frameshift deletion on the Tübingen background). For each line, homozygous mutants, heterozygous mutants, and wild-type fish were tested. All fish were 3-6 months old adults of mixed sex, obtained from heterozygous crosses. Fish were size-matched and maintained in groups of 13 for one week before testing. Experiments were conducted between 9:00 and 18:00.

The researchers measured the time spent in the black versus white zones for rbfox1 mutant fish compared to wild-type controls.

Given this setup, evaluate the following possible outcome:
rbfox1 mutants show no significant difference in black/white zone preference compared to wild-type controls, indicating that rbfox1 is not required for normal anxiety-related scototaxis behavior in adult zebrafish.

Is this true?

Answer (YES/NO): YES